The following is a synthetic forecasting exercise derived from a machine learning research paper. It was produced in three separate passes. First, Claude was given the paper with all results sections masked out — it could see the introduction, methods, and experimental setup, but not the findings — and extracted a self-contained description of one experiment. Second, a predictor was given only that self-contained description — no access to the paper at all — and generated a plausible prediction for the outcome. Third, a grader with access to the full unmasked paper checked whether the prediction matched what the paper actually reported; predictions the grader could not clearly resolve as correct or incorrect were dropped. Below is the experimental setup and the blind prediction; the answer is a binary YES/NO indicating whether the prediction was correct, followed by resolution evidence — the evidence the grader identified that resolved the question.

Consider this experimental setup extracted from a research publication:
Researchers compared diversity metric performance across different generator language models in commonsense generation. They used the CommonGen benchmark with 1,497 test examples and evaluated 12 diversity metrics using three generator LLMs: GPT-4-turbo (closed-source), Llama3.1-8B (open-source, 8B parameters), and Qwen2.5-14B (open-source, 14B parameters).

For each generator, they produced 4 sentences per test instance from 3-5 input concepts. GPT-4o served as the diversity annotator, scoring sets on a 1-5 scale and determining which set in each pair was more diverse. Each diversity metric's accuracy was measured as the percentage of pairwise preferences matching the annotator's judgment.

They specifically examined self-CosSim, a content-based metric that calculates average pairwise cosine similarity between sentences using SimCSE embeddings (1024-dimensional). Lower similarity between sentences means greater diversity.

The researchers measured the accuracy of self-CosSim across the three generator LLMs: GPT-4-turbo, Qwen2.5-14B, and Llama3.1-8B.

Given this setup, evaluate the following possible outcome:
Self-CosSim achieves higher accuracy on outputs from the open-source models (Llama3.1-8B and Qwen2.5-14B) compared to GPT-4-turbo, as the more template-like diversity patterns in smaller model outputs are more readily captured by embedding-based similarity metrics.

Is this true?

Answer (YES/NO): NO